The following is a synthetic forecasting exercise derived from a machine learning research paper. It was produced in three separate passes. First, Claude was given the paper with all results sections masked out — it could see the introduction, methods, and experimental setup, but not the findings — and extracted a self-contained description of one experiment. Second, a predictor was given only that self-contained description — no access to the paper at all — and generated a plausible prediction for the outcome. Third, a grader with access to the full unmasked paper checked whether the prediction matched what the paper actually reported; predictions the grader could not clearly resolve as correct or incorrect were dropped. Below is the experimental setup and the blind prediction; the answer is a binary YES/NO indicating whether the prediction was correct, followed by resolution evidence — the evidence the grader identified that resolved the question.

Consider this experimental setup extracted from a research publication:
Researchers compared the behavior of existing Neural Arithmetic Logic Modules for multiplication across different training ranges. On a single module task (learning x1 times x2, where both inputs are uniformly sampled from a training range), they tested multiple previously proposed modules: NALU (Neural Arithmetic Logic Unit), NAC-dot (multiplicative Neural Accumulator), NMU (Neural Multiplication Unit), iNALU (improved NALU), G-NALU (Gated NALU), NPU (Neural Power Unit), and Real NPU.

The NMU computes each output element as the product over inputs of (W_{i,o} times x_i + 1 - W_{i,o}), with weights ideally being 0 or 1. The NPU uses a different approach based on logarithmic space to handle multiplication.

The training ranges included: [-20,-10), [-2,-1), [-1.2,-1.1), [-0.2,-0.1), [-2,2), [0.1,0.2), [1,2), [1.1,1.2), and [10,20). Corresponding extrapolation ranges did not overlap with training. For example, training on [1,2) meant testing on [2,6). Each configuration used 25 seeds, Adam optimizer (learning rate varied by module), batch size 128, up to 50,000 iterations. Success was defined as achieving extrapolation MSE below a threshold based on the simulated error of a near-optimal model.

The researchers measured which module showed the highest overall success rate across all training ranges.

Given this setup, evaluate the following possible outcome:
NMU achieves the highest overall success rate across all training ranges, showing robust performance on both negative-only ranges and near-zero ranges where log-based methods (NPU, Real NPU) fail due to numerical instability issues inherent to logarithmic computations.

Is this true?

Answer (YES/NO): NO